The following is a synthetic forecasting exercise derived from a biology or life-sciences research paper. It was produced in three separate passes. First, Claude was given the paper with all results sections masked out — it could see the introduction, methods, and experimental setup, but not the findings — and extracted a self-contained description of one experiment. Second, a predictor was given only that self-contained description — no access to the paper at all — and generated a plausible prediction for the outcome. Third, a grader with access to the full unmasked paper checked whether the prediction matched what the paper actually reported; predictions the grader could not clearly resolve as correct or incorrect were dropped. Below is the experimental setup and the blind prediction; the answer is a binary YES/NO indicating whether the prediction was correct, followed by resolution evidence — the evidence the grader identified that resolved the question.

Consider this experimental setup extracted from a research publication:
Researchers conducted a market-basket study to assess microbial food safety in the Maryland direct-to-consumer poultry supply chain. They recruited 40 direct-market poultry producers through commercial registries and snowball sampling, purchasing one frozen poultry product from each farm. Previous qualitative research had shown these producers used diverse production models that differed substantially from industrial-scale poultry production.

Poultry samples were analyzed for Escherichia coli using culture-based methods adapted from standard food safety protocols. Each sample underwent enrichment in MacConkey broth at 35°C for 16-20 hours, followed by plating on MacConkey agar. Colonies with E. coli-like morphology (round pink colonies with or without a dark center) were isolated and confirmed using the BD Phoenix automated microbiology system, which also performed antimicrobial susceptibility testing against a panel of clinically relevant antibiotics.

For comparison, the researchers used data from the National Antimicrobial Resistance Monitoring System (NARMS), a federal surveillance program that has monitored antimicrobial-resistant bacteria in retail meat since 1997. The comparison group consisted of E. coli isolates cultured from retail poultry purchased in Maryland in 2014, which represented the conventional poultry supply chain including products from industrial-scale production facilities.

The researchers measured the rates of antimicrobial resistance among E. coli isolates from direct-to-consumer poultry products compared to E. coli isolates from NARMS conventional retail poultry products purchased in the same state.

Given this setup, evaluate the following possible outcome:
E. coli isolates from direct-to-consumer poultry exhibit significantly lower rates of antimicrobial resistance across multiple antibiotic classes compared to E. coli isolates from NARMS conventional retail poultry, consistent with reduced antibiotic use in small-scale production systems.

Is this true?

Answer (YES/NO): YES